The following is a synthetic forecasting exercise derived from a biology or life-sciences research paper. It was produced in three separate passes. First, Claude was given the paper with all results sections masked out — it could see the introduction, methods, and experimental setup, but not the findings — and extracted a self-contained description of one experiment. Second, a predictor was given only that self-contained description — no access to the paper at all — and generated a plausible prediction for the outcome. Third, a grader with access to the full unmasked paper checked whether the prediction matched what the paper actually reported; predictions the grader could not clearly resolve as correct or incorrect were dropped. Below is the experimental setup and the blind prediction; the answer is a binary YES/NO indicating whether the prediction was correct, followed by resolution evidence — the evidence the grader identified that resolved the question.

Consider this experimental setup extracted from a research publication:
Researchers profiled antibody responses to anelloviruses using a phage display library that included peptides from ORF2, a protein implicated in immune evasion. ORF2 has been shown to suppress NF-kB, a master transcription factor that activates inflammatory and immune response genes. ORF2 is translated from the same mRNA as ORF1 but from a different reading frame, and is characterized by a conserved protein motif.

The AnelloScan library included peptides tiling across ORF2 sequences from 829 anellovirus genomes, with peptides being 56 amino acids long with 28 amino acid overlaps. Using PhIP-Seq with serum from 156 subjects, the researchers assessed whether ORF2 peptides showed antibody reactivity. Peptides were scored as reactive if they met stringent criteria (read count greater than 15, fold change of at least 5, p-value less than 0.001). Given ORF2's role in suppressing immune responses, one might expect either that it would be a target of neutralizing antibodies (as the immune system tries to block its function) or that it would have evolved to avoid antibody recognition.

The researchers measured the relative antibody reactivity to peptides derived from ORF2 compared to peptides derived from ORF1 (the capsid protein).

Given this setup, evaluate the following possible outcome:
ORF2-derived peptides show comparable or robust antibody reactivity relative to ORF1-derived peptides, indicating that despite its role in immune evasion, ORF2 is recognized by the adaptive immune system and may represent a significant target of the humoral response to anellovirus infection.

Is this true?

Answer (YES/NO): NO